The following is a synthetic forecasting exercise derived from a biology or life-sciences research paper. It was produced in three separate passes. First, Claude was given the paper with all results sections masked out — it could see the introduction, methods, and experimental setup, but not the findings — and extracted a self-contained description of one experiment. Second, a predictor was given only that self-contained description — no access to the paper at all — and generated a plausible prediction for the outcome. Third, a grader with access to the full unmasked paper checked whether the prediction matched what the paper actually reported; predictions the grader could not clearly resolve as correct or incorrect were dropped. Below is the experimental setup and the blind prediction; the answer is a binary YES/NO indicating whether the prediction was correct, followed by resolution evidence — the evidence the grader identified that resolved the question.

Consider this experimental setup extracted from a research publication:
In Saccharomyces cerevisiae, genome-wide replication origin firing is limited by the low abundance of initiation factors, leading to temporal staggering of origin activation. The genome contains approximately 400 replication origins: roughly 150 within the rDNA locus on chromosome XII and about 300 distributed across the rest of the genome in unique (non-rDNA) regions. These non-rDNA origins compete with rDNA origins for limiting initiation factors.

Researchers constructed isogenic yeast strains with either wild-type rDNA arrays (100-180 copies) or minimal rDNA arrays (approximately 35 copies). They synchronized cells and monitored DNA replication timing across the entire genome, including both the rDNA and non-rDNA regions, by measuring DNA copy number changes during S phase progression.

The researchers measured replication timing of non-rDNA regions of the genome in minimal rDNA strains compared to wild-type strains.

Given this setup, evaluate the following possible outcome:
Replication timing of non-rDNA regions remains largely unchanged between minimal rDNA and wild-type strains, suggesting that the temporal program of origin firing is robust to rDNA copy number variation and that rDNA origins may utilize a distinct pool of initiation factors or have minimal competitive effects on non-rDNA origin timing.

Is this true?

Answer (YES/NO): NO